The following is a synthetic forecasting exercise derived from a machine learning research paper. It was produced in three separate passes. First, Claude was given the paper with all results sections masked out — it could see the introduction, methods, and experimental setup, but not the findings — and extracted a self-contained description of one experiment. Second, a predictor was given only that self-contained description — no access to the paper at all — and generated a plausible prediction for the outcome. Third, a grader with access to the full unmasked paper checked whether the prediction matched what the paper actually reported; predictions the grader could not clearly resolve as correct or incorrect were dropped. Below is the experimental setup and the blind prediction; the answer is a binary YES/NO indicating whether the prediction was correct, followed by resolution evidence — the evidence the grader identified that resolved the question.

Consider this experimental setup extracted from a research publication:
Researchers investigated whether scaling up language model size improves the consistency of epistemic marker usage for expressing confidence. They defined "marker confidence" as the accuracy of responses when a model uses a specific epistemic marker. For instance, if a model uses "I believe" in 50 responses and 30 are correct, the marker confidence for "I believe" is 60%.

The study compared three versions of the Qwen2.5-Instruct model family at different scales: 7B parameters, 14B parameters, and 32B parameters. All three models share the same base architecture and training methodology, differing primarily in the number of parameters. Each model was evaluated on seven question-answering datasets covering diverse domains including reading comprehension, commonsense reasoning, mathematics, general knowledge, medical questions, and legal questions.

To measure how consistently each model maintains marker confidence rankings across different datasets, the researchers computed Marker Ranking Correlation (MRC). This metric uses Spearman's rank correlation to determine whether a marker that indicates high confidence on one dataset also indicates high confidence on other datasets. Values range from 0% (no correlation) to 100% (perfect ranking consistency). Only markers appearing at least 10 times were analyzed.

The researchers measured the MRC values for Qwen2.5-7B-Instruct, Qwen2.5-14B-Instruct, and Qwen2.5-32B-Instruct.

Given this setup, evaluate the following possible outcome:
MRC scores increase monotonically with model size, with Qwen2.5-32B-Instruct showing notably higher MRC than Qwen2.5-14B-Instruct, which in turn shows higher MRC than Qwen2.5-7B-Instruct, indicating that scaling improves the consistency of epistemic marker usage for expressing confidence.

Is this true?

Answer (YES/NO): NO